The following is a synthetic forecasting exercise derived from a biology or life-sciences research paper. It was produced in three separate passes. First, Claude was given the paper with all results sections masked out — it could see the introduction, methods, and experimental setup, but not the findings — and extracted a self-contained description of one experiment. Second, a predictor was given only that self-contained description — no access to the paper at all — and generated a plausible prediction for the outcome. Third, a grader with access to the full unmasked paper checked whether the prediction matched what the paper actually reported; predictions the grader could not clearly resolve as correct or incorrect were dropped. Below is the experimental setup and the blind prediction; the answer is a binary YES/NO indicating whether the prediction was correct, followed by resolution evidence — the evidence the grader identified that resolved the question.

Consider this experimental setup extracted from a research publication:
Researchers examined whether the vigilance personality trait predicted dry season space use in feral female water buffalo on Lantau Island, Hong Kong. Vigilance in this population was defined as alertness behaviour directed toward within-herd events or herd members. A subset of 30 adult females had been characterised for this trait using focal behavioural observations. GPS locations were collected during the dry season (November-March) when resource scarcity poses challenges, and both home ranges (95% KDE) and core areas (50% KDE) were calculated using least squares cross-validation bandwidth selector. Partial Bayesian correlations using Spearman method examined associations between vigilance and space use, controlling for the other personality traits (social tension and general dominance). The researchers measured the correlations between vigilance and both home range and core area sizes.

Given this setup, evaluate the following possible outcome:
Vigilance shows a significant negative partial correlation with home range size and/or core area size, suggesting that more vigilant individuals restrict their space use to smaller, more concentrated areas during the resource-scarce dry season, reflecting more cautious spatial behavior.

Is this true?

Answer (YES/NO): NO